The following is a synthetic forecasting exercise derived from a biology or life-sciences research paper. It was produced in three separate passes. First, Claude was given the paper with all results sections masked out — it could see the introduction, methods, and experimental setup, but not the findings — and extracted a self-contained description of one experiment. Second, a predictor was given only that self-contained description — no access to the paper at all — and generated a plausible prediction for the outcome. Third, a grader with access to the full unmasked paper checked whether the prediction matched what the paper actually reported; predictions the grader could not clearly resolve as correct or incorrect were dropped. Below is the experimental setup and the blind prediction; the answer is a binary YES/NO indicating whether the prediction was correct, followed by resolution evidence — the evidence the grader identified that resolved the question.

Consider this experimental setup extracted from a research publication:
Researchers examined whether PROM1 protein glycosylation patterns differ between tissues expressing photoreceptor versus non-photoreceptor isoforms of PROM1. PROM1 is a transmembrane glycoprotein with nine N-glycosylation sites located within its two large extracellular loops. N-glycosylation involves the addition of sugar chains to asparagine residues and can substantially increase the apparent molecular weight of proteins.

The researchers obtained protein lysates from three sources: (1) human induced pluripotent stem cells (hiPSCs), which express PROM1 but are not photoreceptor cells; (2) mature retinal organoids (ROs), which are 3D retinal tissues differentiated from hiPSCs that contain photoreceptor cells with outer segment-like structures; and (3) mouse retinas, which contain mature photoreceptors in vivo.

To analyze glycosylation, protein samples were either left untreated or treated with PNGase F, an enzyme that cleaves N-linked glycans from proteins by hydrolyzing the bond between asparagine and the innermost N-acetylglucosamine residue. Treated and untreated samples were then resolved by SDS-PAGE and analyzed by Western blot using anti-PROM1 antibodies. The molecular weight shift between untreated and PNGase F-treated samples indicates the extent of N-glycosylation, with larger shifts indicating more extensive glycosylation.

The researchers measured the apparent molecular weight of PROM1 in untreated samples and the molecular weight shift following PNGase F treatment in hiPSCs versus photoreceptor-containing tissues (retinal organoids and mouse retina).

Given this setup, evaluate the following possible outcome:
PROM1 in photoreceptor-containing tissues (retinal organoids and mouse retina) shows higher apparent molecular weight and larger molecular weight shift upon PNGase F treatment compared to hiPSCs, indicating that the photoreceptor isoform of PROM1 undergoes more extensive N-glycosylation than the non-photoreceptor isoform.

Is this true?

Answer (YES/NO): NO